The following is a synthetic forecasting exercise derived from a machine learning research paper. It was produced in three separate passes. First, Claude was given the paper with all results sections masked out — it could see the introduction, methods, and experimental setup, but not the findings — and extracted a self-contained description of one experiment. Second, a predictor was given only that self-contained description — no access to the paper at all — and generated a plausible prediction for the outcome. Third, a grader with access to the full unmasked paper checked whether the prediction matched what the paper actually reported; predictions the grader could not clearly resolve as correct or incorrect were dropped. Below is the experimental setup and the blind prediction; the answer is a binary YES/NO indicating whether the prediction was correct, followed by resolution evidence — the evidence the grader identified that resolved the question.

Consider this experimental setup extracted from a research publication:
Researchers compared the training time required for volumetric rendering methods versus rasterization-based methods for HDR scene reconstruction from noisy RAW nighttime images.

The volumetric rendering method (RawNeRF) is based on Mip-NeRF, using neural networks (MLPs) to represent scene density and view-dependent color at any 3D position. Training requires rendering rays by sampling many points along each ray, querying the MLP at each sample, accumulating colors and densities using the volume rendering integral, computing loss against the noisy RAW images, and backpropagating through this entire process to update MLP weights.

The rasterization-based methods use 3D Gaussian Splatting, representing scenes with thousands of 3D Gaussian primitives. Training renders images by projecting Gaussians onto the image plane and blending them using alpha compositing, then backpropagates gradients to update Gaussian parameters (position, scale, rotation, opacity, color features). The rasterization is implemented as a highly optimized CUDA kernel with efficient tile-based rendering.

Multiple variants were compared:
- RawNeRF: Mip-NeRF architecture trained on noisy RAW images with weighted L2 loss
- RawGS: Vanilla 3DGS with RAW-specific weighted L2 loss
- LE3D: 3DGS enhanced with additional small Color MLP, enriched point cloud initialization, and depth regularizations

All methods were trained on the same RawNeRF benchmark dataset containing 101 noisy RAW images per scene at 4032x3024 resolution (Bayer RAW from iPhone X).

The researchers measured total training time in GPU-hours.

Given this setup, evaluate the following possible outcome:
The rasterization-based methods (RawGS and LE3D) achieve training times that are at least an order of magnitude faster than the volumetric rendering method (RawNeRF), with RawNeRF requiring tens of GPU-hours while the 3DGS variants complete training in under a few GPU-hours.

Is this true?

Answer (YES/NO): NO